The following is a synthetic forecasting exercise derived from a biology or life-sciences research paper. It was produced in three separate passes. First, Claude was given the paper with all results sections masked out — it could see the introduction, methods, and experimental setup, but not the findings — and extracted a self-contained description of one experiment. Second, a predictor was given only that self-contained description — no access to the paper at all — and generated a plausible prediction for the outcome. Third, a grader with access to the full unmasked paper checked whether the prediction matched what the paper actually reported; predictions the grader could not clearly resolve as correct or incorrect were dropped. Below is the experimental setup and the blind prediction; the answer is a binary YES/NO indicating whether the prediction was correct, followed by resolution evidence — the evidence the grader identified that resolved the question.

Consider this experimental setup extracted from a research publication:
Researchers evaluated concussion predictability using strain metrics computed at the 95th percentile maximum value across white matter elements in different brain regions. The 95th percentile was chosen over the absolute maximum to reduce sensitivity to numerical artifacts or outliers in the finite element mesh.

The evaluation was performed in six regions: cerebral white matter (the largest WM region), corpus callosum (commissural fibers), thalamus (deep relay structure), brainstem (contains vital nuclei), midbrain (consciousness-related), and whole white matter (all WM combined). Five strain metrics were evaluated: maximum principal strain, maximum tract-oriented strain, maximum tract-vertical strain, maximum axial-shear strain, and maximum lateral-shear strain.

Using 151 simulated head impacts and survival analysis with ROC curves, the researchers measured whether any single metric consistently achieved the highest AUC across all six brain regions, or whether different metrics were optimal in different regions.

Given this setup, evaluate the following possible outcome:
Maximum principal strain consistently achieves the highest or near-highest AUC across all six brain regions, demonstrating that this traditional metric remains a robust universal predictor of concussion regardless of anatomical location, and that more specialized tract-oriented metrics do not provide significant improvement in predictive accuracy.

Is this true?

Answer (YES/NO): NO